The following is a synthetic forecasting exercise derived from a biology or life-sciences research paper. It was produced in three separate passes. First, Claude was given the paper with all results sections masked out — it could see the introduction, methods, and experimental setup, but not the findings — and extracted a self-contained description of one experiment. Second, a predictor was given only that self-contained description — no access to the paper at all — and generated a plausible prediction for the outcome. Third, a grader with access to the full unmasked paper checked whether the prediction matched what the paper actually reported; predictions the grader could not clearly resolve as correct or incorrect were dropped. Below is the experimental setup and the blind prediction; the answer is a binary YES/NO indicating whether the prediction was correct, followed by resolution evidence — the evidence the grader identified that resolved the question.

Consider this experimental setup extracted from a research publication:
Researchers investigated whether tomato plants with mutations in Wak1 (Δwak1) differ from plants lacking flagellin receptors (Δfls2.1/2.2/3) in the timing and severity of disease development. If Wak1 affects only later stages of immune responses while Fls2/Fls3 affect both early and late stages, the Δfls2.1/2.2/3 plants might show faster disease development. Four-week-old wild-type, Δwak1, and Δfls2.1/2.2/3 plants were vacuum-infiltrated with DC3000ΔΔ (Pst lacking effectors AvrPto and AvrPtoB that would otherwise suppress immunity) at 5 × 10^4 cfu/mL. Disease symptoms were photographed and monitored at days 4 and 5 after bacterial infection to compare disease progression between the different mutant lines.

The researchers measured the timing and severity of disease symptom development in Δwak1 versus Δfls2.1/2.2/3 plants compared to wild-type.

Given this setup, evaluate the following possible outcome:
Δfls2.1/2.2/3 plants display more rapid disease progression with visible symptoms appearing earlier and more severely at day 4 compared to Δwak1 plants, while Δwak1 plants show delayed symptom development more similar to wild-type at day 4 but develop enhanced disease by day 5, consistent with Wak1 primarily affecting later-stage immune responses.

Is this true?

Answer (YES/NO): NO